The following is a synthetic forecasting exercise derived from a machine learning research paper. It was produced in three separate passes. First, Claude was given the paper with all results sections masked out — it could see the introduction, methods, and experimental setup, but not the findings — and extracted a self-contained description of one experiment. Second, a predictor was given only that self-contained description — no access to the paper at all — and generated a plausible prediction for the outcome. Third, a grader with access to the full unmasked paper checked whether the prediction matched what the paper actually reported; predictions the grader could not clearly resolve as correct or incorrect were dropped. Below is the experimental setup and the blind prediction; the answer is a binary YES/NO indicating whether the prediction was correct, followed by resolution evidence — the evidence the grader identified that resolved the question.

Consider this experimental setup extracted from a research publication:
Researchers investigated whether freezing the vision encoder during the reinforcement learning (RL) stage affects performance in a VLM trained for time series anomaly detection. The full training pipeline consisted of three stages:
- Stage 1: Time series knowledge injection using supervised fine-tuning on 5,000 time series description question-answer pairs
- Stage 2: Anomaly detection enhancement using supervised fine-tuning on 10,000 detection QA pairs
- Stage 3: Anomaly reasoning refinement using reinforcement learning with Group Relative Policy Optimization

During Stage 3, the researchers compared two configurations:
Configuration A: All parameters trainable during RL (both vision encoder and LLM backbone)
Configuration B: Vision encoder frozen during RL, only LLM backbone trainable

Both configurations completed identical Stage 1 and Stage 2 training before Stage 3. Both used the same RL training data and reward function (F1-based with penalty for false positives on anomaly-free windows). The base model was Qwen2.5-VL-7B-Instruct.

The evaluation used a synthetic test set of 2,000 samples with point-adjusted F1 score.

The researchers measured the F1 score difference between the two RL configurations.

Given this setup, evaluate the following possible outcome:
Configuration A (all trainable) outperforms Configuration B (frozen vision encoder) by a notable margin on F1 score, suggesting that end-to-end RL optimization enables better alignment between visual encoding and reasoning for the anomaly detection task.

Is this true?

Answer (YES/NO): NO